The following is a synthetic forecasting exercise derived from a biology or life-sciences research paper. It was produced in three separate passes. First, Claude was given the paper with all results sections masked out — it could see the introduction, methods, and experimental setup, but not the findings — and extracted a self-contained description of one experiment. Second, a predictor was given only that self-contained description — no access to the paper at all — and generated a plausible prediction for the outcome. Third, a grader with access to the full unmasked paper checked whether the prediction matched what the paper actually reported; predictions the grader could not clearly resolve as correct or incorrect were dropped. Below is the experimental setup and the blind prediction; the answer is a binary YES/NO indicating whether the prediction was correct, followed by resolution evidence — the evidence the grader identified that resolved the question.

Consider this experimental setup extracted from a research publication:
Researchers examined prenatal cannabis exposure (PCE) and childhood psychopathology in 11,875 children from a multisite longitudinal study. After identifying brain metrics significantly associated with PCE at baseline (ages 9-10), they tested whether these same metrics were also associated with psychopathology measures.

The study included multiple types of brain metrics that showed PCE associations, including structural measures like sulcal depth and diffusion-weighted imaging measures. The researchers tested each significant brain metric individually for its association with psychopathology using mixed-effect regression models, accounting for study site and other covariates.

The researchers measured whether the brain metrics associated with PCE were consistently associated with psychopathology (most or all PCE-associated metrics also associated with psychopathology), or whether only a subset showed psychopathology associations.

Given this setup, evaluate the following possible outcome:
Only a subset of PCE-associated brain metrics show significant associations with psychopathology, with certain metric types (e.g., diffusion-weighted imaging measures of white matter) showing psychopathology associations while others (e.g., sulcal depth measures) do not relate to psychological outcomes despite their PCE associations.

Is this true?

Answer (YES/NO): YES